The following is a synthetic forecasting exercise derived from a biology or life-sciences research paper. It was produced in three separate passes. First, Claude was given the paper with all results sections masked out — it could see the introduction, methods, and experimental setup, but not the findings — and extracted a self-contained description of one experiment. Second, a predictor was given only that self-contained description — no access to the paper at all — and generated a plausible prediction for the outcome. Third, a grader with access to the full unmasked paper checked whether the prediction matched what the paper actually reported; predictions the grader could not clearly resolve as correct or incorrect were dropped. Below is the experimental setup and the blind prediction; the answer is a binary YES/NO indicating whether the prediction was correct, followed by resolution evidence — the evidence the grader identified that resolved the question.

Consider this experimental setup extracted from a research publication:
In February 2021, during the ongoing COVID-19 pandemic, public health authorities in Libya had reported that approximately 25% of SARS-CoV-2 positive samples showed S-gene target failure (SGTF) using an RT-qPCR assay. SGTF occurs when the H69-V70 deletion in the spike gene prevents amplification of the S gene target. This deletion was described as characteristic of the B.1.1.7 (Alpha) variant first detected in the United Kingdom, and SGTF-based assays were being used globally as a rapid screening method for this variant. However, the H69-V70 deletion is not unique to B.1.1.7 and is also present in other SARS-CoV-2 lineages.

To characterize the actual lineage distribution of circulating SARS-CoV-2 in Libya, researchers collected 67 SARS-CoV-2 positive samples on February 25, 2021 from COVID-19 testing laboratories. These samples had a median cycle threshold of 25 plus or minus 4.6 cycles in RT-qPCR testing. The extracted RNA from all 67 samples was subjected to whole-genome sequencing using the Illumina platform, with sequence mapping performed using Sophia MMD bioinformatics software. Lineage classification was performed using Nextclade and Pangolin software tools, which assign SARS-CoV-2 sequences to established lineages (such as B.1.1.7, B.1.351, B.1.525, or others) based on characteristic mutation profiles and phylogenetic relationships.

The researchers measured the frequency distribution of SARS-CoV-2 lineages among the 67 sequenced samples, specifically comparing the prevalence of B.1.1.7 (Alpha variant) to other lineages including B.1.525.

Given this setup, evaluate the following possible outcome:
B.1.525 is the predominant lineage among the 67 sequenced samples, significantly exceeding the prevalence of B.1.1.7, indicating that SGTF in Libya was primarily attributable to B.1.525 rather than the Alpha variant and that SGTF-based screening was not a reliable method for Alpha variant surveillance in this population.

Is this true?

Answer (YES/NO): YES